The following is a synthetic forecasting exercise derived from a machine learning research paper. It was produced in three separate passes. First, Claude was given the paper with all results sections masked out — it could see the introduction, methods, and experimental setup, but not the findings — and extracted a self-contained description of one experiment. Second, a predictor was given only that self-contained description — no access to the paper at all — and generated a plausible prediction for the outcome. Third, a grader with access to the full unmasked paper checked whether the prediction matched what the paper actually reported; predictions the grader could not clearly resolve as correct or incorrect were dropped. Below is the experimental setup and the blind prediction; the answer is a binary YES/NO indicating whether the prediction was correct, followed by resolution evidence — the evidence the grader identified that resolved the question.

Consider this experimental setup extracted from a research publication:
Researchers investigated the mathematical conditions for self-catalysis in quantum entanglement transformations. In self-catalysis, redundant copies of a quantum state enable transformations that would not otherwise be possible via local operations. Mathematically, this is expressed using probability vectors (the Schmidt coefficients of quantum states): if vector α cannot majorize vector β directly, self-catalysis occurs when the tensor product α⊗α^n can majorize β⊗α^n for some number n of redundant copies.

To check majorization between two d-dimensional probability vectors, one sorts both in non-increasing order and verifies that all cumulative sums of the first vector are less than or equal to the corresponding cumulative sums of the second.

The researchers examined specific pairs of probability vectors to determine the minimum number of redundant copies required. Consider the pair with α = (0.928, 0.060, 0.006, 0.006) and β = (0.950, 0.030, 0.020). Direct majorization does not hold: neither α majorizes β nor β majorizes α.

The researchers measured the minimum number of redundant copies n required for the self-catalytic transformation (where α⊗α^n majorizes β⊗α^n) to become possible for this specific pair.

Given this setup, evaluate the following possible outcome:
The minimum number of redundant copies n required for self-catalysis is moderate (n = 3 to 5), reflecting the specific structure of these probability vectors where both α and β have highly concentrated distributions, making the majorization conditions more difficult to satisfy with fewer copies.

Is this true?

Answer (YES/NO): NO